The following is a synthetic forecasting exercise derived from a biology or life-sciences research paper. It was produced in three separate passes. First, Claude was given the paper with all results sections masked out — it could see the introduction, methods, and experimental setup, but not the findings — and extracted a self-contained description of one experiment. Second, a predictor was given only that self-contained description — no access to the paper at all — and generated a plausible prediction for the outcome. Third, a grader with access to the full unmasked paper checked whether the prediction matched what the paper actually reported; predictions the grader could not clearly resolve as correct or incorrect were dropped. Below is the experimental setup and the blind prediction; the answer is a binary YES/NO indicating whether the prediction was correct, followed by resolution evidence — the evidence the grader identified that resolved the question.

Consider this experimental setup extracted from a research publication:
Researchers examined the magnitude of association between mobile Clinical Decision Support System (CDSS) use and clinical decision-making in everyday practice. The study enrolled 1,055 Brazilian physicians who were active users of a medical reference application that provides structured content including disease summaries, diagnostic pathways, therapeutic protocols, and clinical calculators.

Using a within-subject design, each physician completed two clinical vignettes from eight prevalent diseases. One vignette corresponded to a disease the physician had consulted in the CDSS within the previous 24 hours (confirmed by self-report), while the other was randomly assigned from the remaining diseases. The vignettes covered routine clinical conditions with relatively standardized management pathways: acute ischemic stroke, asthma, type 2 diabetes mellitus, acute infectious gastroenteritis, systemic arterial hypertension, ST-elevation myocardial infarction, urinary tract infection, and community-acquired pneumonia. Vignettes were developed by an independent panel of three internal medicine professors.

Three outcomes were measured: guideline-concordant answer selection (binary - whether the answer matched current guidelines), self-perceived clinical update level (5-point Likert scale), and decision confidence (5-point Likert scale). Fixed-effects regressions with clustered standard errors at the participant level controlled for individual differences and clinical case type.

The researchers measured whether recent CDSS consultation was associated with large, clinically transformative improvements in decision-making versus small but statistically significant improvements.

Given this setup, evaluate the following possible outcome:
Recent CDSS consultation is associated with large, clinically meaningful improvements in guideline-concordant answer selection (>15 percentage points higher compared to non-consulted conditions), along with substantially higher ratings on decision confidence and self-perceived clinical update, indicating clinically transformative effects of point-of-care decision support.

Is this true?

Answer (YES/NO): NO